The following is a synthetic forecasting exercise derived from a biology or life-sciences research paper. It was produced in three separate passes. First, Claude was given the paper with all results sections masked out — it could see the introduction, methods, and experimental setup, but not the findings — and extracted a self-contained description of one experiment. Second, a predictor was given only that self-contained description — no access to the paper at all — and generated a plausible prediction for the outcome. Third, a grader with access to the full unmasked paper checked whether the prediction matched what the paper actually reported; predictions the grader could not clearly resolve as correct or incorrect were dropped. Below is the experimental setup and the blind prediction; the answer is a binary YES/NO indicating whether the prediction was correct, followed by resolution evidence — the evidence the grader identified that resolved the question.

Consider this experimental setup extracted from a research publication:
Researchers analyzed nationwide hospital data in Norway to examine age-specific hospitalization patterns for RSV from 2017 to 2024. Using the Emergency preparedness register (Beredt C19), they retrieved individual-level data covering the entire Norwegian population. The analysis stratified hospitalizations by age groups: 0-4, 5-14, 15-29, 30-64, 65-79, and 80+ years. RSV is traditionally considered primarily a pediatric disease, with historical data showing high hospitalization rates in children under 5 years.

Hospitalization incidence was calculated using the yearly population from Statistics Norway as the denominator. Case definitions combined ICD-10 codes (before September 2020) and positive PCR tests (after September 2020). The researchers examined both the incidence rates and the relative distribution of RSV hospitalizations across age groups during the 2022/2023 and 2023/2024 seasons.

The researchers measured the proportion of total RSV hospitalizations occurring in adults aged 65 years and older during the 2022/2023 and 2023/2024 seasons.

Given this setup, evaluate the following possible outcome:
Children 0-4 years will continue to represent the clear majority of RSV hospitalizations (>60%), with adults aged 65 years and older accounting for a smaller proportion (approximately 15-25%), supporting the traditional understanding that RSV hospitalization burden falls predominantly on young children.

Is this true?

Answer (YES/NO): NO